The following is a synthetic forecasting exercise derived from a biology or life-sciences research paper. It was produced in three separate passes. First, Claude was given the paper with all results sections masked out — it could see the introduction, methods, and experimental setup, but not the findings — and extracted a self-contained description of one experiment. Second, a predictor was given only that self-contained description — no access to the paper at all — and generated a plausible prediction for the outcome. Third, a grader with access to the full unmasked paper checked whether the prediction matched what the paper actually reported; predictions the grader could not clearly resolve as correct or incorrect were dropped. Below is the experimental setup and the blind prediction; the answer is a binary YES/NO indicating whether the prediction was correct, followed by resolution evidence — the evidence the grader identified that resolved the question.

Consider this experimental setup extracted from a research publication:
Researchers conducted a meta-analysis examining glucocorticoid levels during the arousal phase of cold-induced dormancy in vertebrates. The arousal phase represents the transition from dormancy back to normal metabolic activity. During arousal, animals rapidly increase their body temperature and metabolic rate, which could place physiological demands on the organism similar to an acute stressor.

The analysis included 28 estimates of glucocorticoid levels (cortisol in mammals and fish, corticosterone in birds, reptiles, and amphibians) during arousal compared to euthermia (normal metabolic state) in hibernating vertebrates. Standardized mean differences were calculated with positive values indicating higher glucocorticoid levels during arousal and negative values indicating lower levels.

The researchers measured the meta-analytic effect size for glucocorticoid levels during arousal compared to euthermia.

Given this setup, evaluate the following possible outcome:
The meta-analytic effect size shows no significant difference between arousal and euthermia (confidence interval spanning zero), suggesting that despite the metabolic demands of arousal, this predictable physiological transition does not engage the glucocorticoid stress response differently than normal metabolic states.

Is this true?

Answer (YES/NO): YES